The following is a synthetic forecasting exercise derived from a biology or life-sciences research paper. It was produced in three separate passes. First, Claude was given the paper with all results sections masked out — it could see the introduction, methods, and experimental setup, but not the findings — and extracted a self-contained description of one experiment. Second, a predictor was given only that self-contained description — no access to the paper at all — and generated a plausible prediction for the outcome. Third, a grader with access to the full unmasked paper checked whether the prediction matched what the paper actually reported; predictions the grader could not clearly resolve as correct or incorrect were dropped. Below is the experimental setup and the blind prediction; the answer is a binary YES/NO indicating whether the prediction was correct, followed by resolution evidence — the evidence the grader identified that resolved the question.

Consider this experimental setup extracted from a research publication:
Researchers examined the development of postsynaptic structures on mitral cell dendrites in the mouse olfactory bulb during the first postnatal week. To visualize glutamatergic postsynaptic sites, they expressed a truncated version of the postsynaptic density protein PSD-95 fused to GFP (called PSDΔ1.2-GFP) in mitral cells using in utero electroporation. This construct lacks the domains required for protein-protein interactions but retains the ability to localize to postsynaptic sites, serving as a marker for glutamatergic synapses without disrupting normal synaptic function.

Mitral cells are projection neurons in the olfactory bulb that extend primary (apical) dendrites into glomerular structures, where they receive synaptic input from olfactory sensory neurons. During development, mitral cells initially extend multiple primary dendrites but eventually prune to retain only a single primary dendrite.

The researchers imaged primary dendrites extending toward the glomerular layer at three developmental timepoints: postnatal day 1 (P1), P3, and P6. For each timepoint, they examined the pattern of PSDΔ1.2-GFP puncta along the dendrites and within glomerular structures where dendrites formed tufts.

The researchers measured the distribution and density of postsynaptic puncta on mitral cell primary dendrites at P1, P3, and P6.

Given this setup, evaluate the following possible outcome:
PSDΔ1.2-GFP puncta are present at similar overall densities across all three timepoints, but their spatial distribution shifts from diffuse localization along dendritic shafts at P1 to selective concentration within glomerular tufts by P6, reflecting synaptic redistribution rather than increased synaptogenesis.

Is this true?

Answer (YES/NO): NO